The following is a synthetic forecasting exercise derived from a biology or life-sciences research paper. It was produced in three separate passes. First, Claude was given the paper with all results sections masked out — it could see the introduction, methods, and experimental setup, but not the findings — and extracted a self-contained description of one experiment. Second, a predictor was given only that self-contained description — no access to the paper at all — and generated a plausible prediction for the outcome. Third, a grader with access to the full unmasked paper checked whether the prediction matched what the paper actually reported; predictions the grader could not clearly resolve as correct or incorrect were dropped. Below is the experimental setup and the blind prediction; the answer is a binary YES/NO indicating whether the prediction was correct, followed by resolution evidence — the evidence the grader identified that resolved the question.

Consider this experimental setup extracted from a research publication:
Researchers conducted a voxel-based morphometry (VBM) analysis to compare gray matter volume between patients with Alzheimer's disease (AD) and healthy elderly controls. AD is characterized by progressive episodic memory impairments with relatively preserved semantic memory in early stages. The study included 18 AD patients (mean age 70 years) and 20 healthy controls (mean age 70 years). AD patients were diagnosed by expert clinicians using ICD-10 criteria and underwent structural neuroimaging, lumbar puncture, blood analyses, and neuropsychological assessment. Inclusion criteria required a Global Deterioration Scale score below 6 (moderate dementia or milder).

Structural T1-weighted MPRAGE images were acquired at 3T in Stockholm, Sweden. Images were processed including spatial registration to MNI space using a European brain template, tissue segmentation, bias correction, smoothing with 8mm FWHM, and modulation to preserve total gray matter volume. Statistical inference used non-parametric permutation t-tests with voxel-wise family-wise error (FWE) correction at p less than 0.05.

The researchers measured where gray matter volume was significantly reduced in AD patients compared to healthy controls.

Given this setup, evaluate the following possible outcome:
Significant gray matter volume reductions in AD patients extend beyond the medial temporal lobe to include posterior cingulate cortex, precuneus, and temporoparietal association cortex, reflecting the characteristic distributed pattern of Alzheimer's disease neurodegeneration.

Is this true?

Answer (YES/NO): NO